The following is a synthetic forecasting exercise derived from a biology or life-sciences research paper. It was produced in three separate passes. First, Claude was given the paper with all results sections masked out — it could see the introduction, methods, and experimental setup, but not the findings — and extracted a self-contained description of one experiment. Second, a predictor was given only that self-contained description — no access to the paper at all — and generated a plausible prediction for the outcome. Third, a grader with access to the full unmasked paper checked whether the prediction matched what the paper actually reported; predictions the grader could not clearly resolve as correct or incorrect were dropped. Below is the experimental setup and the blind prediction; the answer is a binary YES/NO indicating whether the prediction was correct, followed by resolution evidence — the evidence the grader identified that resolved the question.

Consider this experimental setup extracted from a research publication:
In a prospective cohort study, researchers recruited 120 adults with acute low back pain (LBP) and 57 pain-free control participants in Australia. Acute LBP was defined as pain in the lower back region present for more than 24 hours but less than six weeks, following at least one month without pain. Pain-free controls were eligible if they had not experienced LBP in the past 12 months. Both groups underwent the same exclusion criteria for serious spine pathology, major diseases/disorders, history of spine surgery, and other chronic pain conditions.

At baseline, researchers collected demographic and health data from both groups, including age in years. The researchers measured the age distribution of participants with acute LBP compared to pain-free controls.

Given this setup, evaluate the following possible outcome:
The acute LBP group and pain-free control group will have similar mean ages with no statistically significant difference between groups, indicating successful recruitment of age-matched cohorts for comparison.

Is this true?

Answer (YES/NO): NO